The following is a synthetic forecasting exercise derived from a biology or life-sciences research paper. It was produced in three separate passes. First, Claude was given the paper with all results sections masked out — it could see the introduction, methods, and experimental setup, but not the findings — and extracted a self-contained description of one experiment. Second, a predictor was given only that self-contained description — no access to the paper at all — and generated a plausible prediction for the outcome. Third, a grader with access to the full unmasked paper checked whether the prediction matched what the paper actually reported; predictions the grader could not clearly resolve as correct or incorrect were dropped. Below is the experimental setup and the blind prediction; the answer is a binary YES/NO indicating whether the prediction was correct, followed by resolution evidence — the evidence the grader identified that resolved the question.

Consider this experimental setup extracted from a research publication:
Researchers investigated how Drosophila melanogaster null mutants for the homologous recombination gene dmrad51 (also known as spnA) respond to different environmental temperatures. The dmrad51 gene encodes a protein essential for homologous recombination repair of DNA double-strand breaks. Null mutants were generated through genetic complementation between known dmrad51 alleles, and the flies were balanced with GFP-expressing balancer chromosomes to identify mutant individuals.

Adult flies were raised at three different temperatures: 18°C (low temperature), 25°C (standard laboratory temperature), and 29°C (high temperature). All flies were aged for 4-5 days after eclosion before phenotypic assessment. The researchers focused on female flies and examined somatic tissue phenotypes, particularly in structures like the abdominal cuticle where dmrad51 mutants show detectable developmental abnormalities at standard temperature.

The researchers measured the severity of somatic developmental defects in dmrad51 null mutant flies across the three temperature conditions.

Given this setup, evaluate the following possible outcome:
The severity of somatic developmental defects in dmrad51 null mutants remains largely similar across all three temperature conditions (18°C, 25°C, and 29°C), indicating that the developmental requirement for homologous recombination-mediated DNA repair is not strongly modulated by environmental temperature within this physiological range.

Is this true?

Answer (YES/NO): NO